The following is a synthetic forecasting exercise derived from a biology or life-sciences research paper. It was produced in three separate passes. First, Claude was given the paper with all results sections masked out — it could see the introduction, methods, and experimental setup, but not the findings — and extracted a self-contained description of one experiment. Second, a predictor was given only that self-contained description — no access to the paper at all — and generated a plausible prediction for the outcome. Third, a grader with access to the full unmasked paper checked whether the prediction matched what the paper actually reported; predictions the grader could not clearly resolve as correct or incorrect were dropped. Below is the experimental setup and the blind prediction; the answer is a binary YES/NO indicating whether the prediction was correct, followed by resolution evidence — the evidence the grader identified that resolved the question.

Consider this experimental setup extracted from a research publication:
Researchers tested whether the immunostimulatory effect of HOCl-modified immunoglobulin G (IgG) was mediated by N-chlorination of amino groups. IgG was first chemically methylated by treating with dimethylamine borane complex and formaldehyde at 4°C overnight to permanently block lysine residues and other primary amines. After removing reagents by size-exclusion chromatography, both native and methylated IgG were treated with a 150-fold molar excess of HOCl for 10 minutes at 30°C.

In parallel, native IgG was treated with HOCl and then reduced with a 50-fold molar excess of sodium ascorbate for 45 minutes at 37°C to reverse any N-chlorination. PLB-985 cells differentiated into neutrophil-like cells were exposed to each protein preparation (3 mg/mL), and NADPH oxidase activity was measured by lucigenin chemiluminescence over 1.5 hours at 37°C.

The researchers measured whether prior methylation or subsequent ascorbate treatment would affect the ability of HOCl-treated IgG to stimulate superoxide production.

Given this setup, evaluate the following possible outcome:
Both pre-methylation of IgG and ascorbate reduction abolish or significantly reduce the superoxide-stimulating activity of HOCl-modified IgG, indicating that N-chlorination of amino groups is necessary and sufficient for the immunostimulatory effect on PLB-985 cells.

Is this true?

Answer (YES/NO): YES